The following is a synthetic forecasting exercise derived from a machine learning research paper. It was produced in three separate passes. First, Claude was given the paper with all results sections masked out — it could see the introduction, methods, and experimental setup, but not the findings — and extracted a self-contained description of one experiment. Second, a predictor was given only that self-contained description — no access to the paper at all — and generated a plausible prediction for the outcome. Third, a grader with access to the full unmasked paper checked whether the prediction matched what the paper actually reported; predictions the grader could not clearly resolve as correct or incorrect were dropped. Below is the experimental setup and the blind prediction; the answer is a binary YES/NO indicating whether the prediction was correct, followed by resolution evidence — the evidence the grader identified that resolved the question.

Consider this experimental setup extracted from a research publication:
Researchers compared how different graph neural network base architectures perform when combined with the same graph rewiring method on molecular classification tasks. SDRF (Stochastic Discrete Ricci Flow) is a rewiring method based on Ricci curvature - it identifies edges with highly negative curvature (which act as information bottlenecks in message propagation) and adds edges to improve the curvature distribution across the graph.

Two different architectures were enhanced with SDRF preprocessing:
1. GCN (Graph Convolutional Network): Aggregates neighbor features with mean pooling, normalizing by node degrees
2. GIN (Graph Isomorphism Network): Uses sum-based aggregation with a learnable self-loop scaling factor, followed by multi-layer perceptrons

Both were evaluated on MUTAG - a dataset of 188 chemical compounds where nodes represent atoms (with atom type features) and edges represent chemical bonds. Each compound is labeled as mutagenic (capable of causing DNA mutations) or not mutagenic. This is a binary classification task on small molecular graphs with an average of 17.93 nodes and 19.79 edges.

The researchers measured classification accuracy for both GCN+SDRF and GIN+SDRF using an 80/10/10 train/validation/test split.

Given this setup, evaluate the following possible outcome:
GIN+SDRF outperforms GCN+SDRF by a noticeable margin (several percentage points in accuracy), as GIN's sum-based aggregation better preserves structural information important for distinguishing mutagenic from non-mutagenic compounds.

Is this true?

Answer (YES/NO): YES